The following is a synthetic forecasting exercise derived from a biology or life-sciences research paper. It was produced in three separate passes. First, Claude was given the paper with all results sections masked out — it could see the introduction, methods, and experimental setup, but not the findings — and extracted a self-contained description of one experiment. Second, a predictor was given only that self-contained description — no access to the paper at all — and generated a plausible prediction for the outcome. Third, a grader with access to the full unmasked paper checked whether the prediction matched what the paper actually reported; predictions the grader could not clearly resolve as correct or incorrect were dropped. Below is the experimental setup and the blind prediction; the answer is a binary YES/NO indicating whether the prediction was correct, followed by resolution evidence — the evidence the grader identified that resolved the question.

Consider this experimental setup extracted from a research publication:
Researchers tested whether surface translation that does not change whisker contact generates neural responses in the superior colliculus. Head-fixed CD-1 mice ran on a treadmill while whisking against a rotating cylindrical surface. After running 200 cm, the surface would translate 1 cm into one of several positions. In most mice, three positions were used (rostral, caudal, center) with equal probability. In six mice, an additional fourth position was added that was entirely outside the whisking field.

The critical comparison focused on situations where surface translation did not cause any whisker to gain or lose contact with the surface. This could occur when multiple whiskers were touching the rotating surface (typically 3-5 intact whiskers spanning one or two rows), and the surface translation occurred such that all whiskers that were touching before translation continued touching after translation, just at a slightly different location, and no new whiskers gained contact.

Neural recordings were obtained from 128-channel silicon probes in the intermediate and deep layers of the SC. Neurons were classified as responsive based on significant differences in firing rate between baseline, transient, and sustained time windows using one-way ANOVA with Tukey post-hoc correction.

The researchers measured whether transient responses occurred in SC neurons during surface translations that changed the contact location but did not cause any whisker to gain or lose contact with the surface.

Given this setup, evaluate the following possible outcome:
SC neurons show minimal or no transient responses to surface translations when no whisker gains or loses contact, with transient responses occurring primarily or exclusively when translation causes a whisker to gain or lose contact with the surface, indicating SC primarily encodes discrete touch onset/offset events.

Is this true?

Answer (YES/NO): YES